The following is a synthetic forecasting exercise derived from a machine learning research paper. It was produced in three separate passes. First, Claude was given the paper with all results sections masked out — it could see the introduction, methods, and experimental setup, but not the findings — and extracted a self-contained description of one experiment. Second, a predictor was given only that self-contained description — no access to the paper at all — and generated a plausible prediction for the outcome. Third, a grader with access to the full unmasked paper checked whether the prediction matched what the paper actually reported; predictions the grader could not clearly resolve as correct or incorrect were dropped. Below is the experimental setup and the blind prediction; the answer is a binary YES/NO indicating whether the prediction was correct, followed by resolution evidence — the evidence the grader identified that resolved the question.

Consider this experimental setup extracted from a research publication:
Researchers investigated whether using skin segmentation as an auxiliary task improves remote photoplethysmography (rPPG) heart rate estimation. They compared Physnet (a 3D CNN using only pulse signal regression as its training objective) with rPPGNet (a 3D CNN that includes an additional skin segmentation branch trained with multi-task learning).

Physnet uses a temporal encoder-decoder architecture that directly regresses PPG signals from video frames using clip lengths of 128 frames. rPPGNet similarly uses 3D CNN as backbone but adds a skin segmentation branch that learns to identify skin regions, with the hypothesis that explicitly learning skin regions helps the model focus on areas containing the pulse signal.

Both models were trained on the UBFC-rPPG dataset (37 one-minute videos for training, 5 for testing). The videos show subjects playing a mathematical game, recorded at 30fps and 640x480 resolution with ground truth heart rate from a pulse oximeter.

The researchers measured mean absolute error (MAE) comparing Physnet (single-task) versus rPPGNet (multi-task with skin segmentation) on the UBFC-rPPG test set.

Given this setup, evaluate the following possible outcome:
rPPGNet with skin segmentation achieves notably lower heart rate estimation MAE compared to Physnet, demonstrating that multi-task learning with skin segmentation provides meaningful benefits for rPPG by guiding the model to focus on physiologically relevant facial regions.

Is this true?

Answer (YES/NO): NO